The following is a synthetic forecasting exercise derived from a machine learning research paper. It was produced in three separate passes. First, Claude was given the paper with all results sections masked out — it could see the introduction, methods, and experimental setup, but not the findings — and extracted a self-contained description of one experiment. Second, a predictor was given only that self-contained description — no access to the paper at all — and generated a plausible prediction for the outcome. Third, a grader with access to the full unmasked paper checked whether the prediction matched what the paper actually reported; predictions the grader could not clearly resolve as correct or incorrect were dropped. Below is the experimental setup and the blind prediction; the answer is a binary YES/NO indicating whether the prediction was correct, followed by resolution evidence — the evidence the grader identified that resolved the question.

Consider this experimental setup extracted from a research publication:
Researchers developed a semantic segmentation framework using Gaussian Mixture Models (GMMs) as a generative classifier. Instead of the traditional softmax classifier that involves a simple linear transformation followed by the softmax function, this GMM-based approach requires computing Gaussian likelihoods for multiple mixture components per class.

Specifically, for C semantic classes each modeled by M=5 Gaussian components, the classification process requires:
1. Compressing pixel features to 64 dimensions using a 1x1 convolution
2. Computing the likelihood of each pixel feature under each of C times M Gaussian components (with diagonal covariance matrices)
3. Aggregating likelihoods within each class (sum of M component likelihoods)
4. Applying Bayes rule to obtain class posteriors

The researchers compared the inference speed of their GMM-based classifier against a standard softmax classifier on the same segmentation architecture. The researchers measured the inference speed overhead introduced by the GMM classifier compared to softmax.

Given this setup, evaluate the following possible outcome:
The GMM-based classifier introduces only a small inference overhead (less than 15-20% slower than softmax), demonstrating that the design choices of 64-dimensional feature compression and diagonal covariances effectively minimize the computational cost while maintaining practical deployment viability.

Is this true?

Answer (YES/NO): YES